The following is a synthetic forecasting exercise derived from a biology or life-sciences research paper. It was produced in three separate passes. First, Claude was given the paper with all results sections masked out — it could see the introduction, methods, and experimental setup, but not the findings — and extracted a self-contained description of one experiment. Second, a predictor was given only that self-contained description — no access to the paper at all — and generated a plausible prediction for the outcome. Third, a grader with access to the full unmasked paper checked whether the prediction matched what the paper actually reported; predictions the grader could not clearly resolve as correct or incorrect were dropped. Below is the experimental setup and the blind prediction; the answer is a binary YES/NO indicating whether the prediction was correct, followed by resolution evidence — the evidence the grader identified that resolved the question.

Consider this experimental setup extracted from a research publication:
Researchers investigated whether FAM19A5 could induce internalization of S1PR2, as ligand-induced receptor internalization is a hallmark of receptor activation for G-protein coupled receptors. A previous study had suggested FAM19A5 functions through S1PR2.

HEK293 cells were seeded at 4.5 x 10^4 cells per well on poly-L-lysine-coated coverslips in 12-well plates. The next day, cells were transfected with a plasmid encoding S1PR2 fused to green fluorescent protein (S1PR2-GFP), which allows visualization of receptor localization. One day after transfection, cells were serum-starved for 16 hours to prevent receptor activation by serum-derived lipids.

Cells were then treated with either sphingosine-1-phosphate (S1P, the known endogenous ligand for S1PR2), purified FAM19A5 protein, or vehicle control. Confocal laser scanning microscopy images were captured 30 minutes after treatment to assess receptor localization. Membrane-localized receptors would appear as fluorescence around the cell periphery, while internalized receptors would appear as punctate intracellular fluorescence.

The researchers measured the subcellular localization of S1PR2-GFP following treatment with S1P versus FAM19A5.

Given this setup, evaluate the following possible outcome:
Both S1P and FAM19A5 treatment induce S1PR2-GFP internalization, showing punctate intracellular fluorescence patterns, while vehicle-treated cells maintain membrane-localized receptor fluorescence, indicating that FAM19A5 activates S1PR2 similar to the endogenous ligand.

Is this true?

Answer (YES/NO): NO